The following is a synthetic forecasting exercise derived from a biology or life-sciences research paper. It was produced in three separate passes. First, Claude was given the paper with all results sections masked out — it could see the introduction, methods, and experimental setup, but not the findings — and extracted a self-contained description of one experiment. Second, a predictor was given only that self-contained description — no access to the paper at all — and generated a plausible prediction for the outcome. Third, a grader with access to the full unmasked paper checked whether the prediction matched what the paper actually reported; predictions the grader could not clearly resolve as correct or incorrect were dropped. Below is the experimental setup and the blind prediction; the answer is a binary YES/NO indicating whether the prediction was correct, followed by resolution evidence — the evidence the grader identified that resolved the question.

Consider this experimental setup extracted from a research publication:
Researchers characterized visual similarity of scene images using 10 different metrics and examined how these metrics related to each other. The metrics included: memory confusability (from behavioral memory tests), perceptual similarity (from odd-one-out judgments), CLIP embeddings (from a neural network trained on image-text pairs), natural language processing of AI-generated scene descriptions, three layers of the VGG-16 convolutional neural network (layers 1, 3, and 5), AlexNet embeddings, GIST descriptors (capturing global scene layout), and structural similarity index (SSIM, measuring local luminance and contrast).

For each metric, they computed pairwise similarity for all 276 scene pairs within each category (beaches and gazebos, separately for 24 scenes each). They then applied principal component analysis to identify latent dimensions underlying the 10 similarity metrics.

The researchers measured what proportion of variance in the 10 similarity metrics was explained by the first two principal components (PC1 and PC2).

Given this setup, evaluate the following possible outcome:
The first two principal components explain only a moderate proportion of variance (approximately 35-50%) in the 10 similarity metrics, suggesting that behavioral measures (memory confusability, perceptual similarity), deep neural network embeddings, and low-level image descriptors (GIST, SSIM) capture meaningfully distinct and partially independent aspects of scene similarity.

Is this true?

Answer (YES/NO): NO